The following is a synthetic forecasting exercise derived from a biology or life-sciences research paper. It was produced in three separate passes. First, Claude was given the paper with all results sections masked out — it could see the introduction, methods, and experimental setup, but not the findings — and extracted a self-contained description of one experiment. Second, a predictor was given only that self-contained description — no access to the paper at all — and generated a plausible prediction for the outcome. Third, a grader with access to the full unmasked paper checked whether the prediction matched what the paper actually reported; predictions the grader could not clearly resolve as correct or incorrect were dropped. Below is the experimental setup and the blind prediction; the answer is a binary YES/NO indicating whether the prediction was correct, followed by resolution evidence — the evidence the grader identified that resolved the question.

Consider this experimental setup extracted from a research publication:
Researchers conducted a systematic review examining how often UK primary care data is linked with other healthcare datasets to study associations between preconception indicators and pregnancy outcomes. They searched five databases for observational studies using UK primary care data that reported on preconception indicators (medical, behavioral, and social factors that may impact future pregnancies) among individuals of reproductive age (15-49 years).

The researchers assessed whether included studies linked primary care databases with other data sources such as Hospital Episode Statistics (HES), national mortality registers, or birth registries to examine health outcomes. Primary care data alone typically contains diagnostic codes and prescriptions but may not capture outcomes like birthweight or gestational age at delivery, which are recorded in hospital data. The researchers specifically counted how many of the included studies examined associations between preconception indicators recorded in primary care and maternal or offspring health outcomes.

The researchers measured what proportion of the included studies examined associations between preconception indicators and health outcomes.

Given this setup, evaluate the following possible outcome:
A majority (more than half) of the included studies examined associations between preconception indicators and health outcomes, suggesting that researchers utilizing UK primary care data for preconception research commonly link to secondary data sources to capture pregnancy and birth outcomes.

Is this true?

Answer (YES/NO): NO